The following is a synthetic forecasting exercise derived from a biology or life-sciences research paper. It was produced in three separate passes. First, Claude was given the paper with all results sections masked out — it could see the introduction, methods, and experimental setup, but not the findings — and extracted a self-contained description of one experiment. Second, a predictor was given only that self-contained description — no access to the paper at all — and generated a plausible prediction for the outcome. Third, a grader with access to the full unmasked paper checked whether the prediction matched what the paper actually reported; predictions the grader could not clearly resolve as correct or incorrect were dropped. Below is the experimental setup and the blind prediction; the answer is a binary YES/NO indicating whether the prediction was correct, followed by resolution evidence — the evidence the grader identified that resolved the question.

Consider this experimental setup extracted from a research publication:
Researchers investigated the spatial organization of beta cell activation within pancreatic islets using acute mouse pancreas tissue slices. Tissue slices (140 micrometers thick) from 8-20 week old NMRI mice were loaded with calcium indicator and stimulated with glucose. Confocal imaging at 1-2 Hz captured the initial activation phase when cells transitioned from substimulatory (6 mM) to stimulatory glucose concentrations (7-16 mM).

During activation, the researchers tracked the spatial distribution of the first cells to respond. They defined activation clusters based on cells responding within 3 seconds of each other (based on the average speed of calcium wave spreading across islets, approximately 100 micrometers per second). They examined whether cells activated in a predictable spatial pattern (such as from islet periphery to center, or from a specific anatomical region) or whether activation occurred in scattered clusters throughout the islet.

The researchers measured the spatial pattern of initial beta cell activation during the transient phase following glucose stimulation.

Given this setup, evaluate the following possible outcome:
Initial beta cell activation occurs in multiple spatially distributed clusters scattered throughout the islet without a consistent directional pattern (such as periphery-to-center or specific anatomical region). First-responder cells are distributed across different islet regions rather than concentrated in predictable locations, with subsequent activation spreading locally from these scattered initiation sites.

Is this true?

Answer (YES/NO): YES